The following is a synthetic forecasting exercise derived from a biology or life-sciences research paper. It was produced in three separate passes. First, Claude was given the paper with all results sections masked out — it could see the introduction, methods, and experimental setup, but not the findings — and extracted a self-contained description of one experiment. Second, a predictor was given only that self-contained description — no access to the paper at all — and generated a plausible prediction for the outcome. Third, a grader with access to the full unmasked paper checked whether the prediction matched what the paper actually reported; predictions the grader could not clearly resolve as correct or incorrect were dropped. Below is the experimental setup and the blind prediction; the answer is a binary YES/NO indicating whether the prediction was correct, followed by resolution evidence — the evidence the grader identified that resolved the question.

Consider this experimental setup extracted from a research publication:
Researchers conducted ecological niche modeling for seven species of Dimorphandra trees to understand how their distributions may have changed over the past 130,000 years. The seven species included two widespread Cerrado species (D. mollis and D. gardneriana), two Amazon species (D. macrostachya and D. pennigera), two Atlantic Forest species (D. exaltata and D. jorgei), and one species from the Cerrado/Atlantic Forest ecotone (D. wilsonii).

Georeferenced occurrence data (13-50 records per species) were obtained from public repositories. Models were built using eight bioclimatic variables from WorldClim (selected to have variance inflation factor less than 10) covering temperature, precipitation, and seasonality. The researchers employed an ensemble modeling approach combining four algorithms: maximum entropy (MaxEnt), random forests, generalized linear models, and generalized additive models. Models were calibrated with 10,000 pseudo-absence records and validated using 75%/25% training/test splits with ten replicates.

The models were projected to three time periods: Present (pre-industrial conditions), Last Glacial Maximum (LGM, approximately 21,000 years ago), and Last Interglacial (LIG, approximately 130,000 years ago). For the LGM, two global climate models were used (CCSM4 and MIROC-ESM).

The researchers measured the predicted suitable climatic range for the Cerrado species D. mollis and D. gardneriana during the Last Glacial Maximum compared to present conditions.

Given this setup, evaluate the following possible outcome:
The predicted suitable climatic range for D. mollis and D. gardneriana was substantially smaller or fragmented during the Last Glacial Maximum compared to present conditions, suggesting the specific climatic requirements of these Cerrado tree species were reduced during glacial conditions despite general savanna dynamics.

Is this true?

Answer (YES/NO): NO